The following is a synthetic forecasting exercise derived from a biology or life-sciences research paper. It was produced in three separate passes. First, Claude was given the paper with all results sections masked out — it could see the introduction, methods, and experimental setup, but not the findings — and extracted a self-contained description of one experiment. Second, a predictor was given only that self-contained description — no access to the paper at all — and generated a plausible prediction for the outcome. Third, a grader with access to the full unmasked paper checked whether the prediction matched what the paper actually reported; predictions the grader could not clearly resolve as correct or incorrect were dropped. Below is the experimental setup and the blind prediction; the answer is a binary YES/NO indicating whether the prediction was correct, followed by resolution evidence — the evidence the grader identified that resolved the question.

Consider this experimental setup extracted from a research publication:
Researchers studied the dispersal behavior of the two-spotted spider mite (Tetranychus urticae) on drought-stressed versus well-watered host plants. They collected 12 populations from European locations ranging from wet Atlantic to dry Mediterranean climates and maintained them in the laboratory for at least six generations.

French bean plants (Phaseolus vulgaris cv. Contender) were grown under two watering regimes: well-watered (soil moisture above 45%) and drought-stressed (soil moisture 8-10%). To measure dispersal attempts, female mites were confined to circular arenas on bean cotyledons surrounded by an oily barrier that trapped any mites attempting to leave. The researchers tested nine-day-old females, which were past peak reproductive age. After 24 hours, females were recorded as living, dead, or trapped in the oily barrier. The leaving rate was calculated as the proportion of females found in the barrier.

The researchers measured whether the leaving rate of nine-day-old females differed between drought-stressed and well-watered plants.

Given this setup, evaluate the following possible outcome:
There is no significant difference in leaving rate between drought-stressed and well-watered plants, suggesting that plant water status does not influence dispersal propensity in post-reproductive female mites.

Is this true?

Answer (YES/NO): NO